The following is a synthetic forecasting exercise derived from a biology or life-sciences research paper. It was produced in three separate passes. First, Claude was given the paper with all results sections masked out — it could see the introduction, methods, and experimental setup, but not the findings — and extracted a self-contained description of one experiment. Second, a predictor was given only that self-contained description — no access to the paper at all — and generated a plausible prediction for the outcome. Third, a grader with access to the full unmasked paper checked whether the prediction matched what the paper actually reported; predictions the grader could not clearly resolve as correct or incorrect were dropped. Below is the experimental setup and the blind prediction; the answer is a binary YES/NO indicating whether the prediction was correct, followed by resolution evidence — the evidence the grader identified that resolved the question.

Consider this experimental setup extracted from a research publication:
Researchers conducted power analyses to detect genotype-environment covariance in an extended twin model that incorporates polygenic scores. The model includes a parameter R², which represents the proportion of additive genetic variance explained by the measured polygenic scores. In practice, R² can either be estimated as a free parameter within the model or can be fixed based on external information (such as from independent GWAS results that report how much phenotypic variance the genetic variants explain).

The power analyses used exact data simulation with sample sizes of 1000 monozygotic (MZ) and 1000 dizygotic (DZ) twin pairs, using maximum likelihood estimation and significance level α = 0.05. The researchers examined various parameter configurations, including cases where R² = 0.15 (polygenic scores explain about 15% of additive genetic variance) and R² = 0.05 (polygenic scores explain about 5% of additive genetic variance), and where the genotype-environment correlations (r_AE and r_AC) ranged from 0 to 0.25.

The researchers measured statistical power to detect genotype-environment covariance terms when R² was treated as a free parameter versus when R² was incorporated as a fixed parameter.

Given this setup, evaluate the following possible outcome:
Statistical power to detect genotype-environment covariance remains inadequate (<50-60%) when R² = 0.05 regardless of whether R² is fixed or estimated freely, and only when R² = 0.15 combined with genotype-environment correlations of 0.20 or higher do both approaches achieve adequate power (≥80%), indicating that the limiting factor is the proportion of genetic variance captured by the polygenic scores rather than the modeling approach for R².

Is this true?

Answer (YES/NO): NO